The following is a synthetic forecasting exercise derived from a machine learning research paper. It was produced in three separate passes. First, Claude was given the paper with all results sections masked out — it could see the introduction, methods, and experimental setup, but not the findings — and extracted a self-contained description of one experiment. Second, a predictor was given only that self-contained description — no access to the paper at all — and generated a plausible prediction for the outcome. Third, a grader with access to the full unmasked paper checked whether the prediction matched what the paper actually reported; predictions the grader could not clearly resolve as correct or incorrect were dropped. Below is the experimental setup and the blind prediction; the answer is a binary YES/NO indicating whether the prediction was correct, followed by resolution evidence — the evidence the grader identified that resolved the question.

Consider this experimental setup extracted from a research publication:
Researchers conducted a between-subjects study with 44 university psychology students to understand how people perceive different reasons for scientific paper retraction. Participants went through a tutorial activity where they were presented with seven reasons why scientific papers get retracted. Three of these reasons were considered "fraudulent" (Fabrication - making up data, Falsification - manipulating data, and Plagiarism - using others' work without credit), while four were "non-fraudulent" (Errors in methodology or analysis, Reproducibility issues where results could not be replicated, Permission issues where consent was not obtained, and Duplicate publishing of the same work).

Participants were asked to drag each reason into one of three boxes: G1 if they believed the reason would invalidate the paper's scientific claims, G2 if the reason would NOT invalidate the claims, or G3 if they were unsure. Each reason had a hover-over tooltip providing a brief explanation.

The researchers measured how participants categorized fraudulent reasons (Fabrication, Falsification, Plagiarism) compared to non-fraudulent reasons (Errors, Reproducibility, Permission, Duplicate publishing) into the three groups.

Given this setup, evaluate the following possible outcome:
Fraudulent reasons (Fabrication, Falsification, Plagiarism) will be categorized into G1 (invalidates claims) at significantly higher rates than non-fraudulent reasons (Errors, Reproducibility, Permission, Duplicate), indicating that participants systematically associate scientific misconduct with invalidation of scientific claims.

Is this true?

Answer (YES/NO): NO